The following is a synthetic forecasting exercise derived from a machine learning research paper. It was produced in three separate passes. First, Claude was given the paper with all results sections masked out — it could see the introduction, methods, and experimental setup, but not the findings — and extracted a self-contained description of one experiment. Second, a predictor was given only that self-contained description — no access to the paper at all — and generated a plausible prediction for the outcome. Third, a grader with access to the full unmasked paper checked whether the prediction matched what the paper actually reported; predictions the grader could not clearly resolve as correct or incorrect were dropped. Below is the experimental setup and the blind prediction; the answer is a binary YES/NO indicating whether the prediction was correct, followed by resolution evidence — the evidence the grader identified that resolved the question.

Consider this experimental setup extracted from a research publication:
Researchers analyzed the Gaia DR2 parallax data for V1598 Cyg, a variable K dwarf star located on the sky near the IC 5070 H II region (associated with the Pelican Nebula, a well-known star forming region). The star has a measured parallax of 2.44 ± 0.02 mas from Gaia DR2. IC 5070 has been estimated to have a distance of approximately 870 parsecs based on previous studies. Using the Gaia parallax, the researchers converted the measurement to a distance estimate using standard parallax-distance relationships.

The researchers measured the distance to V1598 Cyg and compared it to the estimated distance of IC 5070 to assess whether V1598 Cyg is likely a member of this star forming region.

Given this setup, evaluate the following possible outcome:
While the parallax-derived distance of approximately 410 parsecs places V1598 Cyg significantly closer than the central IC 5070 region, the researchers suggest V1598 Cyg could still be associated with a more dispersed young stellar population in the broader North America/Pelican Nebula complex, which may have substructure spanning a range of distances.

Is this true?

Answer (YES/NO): NO